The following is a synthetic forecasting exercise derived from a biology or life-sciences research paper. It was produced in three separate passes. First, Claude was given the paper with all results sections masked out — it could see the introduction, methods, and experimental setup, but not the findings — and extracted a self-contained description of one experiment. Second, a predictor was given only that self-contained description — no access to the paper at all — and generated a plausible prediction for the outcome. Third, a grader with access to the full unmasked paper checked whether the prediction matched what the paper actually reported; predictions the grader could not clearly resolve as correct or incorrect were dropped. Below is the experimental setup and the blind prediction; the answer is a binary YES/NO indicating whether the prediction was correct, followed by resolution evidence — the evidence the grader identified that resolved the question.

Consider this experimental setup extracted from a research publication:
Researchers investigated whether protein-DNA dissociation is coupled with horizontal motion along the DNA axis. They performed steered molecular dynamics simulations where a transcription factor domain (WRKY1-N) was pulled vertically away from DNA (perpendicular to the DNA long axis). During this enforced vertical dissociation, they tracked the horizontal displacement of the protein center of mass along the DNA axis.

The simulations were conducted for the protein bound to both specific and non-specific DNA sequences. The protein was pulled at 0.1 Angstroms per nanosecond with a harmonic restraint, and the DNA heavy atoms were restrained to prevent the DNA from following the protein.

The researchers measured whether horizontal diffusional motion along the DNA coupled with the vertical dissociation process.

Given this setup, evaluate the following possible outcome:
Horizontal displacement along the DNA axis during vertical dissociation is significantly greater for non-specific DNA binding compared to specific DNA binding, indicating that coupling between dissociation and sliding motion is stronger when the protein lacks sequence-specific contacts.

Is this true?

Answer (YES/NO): NO